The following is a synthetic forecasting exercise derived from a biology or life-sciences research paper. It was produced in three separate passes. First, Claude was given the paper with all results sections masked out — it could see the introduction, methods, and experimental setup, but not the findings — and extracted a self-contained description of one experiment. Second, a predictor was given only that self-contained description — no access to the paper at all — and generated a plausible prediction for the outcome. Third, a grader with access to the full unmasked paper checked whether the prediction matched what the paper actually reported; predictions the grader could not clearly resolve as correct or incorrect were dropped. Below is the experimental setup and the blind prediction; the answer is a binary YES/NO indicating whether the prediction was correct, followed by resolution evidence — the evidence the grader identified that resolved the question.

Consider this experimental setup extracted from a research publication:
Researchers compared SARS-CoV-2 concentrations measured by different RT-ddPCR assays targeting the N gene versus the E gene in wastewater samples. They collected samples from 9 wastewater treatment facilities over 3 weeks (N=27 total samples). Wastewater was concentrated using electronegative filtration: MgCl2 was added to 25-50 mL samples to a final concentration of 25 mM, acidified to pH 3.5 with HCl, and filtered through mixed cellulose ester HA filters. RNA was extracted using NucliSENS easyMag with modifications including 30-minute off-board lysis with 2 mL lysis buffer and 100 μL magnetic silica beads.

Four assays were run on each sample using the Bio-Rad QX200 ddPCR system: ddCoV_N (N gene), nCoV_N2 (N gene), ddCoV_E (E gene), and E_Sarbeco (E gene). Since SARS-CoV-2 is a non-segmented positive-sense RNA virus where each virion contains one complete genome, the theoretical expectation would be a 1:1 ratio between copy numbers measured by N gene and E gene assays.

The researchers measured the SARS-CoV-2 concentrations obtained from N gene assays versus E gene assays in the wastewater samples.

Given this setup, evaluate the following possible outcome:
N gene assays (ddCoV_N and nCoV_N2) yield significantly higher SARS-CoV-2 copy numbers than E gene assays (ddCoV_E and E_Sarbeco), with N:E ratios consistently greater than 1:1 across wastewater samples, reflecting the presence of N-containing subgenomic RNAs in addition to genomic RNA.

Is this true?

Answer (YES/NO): YES